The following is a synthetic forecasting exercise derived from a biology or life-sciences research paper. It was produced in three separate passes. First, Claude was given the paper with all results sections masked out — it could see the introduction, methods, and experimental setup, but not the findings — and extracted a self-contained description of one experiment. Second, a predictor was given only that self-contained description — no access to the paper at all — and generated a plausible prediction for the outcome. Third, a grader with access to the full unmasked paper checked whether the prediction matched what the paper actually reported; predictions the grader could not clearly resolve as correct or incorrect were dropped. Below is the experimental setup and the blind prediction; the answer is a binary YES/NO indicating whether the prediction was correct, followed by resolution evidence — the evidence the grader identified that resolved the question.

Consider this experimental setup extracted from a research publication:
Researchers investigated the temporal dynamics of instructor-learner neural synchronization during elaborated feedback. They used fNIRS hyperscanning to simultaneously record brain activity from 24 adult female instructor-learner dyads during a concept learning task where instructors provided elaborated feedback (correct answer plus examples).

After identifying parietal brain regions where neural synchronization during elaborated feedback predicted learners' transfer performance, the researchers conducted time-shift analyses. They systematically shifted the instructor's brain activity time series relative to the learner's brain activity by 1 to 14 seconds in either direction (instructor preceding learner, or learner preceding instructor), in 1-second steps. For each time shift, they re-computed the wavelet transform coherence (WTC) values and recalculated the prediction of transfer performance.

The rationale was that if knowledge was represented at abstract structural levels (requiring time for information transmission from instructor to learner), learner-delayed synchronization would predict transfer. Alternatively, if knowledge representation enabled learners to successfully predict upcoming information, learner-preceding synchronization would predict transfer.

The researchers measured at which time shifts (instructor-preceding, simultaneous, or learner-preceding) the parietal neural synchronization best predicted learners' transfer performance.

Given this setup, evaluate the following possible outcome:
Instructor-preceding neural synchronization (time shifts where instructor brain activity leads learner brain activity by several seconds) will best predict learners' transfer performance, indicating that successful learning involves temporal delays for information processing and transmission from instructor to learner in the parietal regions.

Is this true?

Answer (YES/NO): NO